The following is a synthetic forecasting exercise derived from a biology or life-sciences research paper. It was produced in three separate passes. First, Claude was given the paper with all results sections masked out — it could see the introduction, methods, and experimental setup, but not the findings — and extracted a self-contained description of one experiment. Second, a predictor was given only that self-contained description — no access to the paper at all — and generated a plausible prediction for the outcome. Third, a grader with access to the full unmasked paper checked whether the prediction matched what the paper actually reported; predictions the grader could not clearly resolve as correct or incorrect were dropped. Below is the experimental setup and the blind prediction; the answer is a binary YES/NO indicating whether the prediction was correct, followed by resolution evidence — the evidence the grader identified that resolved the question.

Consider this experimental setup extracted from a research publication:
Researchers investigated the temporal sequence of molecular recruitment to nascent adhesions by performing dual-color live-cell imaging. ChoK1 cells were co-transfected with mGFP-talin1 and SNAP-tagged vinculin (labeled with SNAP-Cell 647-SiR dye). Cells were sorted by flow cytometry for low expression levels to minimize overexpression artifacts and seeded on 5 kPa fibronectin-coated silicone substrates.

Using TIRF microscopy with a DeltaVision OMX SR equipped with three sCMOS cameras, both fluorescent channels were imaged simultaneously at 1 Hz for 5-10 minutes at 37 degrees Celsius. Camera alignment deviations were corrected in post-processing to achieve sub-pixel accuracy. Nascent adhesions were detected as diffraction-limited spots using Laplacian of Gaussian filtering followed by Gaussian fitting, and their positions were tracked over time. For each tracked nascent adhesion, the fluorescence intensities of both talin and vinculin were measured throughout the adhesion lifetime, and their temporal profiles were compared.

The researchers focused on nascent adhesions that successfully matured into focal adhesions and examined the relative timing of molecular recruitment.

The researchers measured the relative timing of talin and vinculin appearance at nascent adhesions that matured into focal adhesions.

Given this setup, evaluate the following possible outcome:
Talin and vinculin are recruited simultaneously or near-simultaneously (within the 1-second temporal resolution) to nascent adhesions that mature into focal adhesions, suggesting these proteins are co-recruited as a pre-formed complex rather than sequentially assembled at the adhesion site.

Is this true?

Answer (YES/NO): YES